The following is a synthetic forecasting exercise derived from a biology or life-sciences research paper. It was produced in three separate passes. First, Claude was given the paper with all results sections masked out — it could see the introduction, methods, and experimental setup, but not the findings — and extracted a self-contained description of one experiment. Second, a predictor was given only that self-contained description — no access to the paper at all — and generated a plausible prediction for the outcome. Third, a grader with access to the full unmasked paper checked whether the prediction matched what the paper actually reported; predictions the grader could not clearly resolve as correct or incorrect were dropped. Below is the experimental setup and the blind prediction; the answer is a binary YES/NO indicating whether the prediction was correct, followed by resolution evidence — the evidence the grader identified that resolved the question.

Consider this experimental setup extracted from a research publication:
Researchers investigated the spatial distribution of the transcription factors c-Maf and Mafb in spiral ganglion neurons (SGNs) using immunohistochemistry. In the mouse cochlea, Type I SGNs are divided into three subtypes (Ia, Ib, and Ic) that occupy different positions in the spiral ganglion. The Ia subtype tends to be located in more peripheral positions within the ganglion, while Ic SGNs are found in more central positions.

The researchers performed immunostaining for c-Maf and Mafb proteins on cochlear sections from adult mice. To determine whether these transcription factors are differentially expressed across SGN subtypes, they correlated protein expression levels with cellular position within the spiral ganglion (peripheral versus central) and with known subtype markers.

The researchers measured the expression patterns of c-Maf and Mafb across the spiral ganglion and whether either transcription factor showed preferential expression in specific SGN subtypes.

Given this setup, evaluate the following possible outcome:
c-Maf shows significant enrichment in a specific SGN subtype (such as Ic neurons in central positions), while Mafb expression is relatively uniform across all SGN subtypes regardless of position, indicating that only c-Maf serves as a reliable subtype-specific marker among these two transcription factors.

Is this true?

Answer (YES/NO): NO